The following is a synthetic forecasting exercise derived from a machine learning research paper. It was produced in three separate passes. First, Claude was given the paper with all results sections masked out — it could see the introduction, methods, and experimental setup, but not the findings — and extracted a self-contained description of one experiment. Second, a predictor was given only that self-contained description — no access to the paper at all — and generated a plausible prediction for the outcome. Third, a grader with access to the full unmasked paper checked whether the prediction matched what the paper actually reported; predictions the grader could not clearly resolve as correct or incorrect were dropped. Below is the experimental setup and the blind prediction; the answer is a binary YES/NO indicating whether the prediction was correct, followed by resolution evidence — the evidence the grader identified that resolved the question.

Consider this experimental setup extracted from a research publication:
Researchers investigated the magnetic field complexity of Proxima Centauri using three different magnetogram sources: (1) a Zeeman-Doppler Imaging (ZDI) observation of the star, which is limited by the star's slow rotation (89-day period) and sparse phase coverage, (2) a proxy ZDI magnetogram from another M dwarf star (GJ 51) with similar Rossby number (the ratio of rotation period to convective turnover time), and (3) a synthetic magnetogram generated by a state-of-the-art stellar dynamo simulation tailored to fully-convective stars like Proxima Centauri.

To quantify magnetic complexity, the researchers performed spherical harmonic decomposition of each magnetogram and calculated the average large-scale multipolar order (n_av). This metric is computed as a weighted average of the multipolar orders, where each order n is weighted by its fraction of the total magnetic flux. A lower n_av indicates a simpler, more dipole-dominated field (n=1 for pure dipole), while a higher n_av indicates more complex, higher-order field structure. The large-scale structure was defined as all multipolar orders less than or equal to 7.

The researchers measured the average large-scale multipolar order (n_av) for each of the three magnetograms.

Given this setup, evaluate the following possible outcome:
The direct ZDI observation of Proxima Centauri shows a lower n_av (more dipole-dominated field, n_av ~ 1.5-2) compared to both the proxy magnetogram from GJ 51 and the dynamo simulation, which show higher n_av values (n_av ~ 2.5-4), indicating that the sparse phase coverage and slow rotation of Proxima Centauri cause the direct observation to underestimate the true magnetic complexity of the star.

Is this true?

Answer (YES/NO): NO